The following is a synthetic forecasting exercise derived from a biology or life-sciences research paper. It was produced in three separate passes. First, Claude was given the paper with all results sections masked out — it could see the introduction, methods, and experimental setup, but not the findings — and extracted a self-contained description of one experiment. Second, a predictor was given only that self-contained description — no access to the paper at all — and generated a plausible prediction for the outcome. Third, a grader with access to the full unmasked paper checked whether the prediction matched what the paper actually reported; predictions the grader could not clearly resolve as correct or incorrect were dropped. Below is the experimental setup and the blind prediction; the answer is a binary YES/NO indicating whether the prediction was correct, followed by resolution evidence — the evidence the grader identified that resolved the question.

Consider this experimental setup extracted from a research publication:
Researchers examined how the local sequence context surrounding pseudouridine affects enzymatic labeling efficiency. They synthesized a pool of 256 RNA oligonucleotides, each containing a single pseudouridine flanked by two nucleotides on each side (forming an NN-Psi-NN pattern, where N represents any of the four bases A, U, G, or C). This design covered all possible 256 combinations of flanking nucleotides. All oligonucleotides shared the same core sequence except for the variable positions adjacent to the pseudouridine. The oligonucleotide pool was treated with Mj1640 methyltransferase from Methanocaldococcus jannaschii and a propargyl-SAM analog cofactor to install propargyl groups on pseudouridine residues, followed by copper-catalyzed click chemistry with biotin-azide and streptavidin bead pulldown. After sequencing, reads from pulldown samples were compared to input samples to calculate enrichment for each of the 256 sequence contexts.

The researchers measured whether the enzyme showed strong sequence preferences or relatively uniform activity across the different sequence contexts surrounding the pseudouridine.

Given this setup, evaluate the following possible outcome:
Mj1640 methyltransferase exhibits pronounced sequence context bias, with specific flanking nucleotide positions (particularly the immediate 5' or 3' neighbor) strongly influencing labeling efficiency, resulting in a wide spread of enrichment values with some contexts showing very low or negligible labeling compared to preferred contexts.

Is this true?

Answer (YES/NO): NO